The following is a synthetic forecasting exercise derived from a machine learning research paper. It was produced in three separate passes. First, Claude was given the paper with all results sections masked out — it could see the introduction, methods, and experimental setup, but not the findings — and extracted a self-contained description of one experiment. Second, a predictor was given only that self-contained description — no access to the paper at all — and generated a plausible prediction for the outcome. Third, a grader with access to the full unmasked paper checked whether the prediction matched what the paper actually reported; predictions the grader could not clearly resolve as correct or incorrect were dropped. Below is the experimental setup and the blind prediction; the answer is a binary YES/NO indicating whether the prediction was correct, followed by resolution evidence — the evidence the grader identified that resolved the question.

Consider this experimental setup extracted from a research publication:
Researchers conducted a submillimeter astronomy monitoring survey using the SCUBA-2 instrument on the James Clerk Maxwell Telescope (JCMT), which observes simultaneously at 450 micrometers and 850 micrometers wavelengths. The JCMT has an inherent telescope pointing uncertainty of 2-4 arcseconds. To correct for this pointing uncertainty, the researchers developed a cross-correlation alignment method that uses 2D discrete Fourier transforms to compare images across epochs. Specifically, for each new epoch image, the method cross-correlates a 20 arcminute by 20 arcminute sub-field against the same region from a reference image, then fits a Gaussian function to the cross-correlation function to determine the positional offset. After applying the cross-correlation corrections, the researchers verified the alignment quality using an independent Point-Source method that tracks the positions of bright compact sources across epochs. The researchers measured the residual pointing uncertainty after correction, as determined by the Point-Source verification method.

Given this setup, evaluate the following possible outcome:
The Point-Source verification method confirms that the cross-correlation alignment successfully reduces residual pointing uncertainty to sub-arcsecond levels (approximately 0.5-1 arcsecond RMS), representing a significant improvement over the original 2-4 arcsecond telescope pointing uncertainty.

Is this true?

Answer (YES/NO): NO